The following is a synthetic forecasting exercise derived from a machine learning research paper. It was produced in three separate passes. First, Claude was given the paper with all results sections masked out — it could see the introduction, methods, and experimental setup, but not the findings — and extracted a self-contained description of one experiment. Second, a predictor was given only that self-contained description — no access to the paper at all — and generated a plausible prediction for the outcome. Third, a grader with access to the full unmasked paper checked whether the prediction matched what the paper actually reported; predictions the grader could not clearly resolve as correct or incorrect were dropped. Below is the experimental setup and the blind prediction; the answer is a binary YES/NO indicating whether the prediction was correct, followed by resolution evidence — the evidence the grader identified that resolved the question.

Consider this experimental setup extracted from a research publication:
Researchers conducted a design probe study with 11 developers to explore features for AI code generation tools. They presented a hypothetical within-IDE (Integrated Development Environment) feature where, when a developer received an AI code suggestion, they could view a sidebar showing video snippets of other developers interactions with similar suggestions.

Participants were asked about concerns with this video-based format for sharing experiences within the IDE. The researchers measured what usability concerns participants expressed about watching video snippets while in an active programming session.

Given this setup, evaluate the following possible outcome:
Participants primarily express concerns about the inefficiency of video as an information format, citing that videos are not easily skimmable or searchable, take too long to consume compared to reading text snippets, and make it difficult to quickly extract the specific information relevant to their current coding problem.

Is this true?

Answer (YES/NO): NO